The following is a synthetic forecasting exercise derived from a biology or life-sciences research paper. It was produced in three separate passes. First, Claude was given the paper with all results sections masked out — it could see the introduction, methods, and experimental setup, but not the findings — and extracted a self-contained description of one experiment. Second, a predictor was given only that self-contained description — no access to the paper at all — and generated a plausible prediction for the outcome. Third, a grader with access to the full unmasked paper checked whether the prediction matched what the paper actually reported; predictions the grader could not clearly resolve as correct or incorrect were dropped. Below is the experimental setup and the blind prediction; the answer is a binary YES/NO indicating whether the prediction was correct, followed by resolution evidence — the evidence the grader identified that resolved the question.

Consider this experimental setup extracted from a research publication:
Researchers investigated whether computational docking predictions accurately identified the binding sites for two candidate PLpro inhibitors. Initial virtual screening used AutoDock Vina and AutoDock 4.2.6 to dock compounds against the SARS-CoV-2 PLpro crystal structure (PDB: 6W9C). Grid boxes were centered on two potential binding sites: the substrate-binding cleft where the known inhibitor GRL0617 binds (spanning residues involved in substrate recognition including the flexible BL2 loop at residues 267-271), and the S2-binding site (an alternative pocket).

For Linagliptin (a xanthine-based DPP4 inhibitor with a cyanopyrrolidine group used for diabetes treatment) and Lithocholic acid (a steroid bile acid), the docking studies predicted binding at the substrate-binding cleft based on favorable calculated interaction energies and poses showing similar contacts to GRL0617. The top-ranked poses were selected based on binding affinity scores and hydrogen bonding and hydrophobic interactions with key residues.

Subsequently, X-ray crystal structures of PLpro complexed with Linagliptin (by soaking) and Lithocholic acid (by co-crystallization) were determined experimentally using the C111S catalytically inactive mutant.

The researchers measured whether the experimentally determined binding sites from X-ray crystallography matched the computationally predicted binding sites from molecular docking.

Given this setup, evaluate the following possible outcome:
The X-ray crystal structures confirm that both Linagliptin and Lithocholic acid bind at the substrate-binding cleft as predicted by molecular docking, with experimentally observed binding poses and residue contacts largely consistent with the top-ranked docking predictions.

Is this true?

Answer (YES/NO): NO